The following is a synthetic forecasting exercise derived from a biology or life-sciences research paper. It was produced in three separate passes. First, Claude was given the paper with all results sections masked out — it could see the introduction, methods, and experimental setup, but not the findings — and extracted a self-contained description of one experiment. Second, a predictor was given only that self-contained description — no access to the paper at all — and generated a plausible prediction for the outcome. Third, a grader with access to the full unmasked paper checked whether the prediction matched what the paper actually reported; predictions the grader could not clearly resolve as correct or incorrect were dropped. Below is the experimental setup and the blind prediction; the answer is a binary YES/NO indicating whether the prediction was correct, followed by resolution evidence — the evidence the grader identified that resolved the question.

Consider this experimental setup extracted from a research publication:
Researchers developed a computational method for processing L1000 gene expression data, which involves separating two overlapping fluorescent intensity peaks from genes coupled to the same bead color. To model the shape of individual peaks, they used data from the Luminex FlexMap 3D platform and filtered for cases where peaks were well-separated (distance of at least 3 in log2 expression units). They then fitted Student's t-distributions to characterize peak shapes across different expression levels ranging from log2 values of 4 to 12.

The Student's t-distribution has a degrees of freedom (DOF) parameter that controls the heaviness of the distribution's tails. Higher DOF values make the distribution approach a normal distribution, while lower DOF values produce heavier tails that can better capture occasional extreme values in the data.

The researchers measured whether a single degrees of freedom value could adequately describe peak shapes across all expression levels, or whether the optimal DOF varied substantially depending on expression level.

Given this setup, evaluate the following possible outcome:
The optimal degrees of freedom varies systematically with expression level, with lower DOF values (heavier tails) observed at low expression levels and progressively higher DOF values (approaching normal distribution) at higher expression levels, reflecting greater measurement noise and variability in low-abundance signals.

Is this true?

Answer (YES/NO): NO